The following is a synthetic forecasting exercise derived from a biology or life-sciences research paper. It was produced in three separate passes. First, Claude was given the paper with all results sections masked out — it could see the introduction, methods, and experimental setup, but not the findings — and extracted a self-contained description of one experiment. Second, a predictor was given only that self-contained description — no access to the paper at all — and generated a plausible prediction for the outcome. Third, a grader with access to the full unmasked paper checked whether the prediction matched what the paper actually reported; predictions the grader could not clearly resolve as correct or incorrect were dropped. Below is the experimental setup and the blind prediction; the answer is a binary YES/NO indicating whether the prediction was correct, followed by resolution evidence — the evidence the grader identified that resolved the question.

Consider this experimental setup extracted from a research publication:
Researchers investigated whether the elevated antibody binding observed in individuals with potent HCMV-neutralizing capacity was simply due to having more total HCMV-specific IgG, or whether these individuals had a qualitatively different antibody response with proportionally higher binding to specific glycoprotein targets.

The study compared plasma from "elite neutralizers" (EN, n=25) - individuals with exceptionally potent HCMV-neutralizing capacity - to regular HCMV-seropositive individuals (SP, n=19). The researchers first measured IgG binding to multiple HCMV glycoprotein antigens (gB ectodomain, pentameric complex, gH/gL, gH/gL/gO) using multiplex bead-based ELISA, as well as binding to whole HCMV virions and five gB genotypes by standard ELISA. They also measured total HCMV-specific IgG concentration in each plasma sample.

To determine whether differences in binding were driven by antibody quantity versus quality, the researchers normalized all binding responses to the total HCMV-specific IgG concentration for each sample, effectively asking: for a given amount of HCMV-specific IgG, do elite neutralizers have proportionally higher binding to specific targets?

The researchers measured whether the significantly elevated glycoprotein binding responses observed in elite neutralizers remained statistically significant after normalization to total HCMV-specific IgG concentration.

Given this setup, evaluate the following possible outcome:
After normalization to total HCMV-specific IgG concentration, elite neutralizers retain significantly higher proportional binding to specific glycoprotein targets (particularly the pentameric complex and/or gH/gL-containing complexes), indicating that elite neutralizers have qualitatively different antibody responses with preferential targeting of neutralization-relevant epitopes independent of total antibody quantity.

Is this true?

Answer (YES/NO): YES